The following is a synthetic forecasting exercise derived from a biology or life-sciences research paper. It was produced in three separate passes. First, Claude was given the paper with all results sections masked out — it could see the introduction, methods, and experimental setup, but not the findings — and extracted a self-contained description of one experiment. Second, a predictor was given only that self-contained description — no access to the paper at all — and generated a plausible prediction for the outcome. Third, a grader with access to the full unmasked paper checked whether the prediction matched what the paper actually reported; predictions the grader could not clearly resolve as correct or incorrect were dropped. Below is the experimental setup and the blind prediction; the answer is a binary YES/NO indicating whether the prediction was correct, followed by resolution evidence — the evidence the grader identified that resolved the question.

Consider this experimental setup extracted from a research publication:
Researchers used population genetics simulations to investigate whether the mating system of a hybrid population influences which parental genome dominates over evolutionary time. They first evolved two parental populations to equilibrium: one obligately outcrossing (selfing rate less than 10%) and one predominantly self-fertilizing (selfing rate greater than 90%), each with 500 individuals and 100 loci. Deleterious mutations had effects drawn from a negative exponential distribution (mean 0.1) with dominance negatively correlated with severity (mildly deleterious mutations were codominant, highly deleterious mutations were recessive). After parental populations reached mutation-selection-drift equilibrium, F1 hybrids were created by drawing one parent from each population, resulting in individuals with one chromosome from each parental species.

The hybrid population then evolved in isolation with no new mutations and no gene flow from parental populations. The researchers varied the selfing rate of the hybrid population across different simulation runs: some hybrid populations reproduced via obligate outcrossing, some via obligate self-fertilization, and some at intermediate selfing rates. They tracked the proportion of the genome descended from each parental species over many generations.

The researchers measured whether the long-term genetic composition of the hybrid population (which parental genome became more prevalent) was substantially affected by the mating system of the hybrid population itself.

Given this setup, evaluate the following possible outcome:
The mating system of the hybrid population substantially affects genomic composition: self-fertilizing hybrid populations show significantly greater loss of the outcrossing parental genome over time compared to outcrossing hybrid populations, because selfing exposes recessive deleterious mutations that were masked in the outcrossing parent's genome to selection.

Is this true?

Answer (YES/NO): NO